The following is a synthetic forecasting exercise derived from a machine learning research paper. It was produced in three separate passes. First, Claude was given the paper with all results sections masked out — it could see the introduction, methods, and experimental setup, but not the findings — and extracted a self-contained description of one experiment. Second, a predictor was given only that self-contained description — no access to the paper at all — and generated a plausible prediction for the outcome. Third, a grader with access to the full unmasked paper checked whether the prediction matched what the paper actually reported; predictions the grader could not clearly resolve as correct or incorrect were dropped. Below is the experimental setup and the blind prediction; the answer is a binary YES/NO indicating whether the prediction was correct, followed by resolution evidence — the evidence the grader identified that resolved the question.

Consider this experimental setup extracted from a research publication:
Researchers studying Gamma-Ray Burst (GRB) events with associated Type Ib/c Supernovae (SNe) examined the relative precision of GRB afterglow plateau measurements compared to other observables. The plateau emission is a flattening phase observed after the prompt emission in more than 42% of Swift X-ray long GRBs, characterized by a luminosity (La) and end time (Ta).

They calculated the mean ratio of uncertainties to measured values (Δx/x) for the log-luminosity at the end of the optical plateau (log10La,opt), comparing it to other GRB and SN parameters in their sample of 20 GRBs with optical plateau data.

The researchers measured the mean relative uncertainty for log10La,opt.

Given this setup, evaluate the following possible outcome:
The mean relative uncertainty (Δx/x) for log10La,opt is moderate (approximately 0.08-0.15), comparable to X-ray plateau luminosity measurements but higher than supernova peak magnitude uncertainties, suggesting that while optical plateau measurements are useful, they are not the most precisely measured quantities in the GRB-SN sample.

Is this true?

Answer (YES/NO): NO